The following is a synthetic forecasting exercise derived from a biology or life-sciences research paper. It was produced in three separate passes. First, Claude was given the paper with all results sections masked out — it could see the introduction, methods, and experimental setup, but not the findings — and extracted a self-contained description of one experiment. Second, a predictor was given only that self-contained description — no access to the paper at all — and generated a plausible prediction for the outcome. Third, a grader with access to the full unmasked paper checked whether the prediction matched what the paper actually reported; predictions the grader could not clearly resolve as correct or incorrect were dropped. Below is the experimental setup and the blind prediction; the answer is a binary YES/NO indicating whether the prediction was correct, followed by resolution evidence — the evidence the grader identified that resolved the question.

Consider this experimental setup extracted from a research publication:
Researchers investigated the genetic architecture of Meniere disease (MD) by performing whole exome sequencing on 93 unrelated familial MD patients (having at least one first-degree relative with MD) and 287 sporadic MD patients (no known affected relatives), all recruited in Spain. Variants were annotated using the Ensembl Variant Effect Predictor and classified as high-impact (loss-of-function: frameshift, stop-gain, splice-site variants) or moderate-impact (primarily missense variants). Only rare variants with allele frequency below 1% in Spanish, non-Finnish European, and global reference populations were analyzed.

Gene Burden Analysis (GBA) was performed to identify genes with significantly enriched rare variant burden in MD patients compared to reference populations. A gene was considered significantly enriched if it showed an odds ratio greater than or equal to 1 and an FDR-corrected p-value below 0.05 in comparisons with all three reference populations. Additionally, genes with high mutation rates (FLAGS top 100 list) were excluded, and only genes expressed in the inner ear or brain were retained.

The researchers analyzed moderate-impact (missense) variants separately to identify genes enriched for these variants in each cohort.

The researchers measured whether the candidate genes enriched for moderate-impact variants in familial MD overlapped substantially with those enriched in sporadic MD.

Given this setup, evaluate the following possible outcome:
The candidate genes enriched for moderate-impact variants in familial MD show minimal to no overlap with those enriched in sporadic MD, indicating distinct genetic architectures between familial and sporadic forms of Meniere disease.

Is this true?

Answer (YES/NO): NO